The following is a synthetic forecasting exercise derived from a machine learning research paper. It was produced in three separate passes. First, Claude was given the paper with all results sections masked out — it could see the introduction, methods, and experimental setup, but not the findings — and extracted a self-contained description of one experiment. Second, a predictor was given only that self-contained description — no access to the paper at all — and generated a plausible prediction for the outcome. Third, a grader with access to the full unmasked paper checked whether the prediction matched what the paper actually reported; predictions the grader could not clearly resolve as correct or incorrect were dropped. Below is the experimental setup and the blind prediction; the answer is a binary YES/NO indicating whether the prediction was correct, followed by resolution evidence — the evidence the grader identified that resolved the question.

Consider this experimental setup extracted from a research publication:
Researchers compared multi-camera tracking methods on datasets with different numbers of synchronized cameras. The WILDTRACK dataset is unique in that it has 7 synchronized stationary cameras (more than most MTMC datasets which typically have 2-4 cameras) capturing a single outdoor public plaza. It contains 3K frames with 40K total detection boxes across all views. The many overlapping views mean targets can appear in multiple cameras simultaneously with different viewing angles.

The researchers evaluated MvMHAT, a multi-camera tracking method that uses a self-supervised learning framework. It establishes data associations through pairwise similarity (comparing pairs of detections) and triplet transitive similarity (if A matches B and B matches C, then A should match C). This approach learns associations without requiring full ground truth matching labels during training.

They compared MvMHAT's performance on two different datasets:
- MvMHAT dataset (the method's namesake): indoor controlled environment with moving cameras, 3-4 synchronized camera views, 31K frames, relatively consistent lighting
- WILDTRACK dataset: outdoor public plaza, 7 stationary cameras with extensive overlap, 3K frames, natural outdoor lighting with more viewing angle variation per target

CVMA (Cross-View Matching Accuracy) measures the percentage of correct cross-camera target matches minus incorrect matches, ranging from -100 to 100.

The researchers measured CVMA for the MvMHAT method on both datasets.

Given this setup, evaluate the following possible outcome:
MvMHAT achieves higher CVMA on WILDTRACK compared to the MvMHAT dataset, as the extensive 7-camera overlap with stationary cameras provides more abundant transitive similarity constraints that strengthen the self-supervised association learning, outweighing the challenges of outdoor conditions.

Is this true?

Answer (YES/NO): NO